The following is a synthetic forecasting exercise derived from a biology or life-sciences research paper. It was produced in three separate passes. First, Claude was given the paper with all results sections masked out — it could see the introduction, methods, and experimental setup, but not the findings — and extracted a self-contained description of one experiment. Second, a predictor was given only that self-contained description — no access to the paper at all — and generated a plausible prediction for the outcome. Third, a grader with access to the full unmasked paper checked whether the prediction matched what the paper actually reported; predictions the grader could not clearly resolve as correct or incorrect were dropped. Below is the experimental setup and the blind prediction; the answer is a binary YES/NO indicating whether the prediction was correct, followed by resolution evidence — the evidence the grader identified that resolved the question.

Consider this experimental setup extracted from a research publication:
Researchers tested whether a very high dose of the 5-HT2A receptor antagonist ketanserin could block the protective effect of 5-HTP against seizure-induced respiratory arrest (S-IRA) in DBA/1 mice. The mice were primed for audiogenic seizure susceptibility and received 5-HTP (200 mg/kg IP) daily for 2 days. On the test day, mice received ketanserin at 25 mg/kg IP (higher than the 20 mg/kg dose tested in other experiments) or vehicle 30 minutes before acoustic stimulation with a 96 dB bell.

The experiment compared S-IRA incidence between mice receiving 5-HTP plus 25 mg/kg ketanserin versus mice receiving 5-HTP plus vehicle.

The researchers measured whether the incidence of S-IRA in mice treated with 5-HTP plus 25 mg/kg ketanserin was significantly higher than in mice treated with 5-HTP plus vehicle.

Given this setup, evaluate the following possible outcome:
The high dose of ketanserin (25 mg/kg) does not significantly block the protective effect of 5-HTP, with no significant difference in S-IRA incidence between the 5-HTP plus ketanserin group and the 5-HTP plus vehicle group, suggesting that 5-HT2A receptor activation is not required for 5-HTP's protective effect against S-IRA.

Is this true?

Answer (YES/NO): YES